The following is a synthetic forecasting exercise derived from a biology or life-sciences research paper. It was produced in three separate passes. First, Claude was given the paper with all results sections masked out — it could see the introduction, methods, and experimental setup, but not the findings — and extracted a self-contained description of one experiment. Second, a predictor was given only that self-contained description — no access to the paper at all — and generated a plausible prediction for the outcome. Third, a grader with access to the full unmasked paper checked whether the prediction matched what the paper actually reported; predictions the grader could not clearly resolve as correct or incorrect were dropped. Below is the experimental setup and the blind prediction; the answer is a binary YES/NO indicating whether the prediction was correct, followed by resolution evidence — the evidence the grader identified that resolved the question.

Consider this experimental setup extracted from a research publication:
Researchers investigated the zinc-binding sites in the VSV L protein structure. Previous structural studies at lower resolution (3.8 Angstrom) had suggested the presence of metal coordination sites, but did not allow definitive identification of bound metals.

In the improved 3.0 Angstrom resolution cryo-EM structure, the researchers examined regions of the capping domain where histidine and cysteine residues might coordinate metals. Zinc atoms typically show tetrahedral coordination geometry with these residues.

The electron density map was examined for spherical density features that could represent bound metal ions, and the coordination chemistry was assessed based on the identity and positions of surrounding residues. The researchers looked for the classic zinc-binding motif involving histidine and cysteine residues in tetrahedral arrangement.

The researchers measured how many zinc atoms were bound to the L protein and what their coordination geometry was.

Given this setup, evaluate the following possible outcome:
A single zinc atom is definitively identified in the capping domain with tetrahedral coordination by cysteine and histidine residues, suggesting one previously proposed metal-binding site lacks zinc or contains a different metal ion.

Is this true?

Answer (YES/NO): NO